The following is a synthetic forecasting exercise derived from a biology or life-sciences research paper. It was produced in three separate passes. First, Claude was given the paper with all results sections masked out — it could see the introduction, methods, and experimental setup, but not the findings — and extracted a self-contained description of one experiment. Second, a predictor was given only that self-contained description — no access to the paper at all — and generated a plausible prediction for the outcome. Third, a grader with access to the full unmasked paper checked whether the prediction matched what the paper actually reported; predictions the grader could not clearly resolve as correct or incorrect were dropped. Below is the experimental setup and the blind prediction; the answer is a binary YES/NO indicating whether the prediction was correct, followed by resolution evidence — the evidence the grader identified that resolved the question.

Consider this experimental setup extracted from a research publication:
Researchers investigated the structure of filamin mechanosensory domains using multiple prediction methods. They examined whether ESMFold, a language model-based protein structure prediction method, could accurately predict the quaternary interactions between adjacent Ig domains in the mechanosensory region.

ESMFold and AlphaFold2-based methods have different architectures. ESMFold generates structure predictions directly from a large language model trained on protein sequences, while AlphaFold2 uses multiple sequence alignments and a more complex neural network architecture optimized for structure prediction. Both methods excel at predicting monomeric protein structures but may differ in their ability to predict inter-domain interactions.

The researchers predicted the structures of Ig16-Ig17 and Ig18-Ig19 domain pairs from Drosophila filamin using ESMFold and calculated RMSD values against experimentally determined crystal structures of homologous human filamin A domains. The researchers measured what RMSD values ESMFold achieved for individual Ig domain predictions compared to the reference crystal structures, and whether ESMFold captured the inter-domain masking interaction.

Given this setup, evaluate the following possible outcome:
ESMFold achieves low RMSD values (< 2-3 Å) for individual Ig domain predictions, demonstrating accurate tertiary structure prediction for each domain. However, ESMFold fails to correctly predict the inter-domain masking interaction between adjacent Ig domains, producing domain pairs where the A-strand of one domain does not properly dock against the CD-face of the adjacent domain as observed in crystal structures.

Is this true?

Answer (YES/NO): YES